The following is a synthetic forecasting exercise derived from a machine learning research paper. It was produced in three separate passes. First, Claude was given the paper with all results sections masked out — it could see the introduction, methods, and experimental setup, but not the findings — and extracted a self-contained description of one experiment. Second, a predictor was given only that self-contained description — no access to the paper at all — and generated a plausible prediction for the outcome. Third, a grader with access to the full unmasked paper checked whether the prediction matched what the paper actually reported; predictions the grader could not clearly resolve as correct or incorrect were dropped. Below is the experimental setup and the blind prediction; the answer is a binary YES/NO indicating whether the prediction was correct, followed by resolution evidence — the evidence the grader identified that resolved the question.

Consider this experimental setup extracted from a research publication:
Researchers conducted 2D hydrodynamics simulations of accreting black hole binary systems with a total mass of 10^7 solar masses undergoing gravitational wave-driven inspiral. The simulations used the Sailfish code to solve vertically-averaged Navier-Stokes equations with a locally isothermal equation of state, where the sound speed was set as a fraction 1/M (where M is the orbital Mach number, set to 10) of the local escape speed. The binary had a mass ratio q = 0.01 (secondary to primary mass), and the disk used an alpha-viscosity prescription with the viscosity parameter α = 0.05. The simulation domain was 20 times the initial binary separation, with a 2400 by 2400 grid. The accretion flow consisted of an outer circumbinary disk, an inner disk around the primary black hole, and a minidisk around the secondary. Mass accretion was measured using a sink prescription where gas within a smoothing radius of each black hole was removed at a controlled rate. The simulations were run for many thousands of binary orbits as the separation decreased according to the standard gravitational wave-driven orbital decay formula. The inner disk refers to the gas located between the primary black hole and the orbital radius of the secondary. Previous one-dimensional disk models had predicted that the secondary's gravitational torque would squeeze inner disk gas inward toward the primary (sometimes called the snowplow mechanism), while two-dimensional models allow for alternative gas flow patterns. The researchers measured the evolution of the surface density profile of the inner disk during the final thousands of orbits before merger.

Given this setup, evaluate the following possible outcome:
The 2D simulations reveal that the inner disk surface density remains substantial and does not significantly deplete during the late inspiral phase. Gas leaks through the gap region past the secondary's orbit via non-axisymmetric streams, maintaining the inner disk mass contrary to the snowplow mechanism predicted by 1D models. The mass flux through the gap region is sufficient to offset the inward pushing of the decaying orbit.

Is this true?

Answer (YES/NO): NO